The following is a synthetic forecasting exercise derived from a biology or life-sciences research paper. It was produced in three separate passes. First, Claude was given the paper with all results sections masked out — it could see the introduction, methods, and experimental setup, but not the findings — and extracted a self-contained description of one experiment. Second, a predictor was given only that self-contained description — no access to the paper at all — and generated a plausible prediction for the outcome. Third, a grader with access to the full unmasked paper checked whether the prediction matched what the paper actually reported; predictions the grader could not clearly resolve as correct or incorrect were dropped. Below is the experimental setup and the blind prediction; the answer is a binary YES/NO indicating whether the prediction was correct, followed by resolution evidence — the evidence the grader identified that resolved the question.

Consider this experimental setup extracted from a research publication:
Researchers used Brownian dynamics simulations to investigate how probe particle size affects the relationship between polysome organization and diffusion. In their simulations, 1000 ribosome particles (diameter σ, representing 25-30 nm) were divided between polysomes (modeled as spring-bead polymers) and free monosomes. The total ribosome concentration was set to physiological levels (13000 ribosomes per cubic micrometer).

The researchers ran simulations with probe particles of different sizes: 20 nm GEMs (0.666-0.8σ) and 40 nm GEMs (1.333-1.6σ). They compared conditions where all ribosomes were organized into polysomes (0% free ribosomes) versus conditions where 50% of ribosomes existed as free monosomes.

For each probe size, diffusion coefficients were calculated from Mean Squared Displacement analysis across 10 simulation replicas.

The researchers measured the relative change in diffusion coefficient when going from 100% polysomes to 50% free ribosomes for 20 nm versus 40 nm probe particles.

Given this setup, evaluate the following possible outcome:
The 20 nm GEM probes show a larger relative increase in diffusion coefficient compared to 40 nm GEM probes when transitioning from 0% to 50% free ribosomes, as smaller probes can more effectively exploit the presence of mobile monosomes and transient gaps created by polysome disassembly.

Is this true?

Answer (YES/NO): NO